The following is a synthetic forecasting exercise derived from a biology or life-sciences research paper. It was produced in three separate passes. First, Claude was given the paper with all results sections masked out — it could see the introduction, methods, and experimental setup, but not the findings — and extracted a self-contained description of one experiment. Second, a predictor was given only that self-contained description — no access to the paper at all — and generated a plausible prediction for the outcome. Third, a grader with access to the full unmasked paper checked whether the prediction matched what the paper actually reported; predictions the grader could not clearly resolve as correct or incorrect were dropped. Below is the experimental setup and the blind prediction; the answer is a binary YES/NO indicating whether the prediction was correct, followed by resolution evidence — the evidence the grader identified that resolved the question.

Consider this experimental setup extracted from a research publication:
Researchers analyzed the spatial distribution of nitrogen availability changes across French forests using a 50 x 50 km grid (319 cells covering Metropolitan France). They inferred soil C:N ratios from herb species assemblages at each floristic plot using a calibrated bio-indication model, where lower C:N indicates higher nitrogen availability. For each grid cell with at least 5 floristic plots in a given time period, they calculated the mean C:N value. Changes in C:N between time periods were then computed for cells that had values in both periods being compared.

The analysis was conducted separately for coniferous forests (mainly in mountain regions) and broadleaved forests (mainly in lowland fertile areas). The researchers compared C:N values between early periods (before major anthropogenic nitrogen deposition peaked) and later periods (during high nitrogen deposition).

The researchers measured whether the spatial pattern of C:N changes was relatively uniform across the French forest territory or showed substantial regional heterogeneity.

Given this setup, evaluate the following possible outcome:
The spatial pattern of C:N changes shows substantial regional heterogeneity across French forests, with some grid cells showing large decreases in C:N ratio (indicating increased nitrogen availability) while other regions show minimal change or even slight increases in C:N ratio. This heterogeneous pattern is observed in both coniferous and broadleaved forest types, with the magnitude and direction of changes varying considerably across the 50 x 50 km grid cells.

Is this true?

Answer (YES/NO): YES